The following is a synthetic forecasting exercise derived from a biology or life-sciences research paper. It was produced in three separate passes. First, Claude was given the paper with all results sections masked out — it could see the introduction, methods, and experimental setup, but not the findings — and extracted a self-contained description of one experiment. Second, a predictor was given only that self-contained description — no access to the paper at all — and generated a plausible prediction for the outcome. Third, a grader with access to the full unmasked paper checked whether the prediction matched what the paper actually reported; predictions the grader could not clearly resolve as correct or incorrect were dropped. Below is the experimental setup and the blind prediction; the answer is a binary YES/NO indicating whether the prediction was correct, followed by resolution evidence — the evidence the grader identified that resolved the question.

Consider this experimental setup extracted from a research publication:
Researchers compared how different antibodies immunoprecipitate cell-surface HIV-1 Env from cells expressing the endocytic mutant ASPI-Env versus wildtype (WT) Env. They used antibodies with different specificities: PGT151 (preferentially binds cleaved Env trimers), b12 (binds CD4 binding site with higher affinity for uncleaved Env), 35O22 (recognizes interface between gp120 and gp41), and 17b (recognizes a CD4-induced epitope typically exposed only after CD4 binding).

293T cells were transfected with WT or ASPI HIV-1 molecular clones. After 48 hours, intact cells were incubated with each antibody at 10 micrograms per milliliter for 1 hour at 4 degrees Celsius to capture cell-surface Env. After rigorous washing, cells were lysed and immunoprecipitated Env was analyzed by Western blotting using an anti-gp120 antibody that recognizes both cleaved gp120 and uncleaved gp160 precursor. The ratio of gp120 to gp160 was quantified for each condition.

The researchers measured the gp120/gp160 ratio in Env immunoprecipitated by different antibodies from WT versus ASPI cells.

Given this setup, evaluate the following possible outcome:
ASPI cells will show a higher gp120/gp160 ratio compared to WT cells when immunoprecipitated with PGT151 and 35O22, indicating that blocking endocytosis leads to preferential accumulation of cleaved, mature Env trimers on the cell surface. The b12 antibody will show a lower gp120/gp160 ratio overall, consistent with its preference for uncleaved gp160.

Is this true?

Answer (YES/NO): NO